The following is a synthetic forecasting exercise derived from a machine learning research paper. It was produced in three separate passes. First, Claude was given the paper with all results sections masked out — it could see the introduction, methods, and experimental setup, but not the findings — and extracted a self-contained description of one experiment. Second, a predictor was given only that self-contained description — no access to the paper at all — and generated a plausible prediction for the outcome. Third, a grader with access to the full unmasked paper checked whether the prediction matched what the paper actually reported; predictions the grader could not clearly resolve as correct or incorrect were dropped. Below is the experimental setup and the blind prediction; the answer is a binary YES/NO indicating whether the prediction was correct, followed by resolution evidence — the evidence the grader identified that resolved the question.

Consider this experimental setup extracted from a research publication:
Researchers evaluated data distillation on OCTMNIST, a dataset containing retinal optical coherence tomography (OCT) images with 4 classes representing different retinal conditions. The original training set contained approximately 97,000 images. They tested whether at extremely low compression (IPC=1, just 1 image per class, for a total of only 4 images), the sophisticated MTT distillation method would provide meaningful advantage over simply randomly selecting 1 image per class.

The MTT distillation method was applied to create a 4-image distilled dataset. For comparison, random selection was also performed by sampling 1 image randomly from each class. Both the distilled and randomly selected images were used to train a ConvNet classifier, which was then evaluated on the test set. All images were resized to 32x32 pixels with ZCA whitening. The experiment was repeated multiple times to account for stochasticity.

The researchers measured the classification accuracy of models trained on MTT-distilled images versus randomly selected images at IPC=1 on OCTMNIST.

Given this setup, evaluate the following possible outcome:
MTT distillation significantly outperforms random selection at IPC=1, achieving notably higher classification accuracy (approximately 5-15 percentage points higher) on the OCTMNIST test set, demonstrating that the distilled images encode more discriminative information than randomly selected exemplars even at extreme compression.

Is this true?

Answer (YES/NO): NO